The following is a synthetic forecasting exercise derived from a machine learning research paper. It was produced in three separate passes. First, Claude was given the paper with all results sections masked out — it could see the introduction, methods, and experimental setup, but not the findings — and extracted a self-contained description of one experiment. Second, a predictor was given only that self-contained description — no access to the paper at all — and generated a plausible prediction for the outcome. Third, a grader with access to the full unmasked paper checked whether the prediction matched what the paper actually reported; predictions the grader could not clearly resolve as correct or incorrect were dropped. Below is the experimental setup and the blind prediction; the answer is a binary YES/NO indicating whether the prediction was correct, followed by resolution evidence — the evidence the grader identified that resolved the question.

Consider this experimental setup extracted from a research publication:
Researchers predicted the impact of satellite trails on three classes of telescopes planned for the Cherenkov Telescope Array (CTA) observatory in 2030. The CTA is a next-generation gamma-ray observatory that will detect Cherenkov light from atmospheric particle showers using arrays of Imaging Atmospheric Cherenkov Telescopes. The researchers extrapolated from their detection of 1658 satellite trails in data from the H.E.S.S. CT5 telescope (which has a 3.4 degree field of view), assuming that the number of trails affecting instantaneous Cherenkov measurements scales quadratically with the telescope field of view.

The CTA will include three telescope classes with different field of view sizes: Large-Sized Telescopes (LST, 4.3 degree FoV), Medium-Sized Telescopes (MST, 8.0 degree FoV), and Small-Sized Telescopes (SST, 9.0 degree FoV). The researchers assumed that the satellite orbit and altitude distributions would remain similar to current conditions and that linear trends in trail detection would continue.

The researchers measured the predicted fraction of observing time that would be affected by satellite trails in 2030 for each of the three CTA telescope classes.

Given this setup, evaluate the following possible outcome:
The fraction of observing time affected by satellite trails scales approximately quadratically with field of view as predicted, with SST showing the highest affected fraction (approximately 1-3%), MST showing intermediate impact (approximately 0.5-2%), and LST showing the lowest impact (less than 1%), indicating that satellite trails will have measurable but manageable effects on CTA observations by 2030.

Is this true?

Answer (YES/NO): NO